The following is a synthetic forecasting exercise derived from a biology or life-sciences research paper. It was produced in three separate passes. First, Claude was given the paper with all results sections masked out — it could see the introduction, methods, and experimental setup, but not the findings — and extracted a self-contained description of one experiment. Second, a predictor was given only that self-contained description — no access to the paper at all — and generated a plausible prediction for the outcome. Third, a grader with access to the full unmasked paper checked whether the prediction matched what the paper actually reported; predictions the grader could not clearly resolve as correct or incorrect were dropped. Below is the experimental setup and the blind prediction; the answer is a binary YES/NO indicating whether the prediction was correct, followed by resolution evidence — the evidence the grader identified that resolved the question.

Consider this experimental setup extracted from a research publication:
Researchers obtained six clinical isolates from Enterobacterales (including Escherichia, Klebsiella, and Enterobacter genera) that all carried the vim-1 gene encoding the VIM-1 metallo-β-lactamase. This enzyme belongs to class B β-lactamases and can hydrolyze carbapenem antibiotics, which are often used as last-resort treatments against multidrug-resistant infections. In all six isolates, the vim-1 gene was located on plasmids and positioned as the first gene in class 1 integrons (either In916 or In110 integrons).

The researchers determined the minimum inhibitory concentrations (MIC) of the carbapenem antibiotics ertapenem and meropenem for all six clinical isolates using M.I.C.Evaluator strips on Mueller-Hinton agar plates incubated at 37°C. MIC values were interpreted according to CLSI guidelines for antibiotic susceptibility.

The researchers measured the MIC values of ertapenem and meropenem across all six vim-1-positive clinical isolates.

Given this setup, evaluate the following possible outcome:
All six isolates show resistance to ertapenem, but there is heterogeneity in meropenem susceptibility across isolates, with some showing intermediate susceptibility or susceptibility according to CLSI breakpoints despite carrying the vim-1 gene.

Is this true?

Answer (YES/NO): NO